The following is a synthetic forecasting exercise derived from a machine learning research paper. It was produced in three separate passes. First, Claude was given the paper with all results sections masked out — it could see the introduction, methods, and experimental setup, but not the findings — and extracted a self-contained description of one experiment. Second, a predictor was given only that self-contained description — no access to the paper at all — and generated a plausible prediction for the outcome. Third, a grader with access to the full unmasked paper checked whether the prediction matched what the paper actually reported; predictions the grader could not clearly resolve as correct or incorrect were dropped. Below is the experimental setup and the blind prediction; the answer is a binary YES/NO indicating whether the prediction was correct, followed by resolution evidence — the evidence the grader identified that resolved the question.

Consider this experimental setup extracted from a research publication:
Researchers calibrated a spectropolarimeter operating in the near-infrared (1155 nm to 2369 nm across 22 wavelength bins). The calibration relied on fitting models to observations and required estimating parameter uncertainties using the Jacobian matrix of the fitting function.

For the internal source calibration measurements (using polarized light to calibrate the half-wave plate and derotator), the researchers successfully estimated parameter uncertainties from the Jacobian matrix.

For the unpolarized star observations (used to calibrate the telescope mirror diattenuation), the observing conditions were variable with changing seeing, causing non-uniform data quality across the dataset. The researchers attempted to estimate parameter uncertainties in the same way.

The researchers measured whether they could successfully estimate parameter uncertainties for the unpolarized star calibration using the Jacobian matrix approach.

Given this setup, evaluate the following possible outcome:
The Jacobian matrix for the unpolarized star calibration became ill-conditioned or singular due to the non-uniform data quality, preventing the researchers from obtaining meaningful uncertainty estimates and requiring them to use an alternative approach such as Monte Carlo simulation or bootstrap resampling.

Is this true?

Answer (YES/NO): NO